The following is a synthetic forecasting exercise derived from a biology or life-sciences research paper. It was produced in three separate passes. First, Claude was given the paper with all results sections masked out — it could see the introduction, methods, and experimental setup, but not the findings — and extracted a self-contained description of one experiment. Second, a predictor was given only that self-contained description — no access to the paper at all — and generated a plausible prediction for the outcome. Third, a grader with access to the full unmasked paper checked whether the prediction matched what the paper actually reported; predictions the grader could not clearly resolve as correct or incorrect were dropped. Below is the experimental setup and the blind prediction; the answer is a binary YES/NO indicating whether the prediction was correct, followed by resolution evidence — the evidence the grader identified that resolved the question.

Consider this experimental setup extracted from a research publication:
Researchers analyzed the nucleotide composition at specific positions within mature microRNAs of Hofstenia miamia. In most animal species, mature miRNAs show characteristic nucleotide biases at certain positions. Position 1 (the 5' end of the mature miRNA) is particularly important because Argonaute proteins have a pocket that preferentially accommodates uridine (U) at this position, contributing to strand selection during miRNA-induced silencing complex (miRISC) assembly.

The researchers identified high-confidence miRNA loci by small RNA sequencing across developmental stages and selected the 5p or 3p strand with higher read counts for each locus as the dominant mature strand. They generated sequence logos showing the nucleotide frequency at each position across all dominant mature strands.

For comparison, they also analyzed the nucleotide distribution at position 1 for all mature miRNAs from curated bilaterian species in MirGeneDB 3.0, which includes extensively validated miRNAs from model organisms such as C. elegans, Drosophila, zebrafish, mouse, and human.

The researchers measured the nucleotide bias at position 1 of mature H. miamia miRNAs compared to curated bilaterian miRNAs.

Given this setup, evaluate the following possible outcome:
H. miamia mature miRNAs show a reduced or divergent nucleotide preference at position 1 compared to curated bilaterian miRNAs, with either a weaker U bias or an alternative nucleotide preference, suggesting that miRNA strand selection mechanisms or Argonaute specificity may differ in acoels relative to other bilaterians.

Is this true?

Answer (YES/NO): NO